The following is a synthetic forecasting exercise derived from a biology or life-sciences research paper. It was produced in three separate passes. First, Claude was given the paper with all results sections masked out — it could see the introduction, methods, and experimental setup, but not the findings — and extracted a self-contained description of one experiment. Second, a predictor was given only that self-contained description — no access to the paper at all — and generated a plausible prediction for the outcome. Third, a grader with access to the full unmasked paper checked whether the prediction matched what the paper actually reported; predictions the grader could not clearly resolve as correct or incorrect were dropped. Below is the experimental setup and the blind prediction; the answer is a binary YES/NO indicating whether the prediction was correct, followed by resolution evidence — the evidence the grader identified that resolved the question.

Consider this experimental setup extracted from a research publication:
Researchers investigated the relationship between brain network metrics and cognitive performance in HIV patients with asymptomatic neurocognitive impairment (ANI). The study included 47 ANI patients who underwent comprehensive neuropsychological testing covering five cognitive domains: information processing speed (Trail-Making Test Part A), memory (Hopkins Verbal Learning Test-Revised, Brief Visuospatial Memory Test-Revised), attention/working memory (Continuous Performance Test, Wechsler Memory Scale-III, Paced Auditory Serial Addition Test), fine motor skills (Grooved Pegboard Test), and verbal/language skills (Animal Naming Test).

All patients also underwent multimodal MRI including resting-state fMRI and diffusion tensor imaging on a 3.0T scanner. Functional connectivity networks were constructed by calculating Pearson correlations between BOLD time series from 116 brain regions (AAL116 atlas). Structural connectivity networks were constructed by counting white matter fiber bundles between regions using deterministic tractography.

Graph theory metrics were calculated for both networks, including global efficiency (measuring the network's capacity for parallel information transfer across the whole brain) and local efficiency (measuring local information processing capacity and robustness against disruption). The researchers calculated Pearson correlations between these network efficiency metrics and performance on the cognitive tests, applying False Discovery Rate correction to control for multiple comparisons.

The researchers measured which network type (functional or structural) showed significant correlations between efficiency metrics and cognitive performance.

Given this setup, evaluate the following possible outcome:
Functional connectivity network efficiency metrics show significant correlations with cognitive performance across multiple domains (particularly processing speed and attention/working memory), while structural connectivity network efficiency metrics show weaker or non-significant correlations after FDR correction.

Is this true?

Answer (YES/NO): NO